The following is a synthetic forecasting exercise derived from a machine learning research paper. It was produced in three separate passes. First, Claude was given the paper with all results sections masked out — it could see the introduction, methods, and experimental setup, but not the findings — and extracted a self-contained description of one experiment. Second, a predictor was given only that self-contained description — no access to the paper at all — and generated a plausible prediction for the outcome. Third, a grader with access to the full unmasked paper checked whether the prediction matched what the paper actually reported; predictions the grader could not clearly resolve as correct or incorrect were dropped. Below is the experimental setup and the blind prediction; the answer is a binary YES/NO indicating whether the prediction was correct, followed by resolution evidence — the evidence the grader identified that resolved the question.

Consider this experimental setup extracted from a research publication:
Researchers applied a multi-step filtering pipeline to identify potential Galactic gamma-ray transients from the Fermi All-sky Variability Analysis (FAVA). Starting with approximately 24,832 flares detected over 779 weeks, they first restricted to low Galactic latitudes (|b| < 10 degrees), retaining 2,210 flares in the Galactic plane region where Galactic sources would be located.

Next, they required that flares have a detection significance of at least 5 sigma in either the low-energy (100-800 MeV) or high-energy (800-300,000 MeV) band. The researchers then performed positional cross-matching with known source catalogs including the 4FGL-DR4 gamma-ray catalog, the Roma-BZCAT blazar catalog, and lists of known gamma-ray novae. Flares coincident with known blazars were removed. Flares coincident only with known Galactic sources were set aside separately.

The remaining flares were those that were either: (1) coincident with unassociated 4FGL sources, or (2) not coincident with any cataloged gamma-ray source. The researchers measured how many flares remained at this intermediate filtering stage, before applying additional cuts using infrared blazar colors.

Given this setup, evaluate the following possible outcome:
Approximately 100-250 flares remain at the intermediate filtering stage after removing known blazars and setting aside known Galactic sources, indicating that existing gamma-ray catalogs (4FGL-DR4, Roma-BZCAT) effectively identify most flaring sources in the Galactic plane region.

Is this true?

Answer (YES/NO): YES